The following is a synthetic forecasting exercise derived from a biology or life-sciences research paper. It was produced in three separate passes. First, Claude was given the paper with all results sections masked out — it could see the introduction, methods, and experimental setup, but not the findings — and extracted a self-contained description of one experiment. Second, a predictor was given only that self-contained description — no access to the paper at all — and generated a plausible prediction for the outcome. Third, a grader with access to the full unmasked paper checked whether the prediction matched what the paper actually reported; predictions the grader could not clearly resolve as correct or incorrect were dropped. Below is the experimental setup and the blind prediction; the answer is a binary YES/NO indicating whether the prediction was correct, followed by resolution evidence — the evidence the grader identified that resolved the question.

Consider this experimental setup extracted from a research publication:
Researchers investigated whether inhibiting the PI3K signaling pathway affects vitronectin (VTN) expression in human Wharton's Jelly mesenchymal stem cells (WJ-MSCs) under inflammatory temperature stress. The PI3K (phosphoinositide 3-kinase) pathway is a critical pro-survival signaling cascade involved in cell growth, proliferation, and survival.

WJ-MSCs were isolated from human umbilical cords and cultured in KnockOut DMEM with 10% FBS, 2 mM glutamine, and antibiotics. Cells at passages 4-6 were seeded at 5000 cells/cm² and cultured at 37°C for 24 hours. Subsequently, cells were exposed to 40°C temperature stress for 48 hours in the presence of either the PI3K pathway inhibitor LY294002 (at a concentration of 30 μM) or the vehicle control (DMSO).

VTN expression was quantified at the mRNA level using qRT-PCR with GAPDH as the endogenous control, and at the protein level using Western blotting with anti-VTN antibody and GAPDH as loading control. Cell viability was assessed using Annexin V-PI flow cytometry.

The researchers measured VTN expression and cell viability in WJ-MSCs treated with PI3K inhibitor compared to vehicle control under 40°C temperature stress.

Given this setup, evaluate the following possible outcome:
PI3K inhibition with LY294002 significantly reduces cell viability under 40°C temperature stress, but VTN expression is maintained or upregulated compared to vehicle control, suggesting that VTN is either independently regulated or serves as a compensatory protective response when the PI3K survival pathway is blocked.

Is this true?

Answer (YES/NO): NO